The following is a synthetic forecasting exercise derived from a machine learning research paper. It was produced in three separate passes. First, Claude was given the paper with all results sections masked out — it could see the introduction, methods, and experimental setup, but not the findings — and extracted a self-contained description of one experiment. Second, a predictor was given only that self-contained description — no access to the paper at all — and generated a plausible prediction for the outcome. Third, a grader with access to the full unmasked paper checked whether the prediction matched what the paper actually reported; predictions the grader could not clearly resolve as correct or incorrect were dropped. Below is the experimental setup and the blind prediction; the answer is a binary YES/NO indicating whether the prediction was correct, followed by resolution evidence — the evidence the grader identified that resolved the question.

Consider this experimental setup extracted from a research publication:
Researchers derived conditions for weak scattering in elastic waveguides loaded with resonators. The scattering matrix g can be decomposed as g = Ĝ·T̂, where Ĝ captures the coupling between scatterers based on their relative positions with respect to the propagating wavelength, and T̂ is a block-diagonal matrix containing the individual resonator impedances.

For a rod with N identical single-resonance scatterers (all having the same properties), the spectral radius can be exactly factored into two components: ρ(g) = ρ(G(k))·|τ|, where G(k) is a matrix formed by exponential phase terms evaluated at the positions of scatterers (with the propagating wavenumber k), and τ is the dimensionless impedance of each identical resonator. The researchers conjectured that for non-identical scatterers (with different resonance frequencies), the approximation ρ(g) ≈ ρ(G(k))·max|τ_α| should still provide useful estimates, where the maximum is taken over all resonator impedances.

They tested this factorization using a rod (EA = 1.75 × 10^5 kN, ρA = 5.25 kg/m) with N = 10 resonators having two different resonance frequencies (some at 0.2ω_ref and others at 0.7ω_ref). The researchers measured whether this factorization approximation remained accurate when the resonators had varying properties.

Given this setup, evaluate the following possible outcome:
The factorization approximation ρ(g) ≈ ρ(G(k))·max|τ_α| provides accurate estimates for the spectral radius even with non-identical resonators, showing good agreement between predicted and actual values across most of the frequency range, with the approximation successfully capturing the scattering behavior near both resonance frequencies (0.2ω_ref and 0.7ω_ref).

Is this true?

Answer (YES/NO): NO